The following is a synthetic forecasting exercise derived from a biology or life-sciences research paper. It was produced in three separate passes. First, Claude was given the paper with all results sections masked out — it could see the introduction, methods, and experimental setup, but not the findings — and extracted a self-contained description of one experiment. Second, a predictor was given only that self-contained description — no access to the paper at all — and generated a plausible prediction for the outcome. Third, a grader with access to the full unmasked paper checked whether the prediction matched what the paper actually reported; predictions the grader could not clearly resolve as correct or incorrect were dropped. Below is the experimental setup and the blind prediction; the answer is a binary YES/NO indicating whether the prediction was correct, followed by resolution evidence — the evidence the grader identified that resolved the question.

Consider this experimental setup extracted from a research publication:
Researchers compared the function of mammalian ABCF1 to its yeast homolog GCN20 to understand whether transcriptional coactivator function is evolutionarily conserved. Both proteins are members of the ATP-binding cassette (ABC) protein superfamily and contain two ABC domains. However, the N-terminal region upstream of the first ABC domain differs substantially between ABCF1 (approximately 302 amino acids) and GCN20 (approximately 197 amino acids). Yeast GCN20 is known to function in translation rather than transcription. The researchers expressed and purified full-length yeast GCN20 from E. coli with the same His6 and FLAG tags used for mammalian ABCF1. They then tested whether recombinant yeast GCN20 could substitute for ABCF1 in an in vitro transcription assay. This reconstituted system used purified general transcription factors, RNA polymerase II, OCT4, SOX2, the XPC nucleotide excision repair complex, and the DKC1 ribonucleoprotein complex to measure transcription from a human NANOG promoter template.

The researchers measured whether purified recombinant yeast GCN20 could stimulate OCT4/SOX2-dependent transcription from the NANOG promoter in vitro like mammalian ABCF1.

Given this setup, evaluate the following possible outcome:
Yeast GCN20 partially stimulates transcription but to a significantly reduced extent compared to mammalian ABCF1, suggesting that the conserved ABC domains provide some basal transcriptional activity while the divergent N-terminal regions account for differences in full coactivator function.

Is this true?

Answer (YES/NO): NO